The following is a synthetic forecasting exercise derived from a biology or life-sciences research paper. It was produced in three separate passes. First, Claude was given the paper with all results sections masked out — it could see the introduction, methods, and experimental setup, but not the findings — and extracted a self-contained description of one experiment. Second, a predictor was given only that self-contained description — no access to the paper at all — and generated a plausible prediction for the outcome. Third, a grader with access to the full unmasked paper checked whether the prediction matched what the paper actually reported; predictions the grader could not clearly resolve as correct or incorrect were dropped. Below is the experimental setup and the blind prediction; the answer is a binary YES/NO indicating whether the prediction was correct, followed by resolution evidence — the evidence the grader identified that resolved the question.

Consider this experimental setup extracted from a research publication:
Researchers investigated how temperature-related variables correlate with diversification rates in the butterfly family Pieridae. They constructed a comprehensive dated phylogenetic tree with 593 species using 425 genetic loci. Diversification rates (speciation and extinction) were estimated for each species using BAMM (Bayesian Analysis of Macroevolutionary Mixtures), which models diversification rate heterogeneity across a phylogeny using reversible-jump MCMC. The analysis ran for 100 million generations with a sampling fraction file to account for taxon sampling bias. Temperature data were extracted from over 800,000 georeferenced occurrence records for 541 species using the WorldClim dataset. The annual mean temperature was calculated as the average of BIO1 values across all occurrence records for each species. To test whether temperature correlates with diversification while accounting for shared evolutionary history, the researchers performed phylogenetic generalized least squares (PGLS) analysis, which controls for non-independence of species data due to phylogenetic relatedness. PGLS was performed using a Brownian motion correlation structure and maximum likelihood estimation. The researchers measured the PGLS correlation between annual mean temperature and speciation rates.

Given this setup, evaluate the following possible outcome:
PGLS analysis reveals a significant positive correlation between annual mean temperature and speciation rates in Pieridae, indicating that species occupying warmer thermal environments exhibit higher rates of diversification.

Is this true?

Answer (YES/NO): NO